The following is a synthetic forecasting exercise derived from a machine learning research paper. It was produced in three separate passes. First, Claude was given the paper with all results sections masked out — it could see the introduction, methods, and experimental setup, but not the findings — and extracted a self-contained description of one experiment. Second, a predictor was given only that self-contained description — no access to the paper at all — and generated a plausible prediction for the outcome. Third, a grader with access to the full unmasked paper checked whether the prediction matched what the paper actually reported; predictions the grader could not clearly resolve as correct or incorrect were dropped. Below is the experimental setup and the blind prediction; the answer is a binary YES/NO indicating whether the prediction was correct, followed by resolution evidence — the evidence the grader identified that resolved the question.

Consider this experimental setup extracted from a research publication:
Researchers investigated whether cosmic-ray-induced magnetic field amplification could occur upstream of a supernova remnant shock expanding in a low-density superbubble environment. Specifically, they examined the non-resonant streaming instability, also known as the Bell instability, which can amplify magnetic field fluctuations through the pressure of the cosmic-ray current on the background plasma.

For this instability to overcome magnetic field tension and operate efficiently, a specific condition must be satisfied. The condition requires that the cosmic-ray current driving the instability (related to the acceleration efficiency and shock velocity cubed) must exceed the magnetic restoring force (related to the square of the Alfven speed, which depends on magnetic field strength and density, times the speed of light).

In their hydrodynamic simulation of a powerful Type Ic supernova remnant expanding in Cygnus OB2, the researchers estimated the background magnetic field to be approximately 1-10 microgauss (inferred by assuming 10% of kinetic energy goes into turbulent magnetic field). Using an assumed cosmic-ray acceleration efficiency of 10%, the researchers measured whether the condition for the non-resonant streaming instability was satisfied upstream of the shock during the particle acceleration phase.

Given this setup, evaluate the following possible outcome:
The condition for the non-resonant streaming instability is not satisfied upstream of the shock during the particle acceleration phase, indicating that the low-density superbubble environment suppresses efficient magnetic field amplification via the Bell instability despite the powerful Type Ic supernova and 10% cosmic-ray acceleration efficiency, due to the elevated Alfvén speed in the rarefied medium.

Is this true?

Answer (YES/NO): NO